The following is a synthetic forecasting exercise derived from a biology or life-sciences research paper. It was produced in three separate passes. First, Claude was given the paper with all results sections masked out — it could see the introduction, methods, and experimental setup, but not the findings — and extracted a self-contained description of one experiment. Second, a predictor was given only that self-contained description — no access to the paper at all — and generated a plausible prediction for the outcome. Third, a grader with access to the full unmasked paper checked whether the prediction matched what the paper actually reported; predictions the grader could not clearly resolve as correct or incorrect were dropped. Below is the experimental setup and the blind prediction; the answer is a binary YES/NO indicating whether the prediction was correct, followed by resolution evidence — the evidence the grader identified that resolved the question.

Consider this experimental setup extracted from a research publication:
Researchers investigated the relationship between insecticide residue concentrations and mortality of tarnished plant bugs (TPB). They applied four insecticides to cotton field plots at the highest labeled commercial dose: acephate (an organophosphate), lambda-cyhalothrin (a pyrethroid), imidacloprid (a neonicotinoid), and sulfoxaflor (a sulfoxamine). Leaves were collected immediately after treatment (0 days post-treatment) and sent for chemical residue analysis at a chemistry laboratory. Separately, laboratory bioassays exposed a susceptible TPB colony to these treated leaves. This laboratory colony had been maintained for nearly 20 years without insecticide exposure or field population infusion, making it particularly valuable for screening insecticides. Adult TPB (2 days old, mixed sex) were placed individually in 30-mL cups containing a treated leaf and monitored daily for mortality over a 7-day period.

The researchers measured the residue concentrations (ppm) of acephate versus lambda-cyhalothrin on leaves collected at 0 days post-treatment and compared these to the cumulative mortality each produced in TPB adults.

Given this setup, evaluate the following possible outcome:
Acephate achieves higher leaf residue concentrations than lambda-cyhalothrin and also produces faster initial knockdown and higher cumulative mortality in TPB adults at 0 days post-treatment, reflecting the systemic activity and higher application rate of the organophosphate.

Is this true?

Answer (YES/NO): NO